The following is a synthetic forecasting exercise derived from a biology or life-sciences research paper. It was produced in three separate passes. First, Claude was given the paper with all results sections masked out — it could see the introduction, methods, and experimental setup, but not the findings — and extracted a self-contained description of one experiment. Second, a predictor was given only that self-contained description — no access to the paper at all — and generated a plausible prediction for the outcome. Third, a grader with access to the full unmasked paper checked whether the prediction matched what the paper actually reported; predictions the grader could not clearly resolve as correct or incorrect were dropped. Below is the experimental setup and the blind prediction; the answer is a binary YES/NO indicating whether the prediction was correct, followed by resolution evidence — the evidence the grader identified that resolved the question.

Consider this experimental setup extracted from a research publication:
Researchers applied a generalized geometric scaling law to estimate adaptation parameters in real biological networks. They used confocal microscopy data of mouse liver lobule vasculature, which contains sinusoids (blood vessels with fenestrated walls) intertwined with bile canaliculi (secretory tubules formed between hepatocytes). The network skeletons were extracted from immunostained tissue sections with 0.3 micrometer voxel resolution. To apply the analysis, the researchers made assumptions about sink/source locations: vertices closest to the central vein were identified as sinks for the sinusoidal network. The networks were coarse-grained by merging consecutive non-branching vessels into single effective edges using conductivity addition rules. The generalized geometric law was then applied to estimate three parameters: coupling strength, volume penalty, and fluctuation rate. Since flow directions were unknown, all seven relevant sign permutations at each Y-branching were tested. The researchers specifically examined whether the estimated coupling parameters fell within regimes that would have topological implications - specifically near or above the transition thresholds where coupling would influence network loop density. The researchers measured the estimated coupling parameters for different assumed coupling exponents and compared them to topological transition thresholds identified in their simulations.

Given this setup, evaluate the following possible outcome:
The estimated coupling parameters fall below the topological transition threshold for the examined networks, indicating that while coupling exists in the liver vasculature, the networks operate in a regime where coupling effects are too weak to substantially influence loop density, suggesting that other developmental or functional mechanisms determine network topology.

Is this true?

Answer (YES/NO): YES